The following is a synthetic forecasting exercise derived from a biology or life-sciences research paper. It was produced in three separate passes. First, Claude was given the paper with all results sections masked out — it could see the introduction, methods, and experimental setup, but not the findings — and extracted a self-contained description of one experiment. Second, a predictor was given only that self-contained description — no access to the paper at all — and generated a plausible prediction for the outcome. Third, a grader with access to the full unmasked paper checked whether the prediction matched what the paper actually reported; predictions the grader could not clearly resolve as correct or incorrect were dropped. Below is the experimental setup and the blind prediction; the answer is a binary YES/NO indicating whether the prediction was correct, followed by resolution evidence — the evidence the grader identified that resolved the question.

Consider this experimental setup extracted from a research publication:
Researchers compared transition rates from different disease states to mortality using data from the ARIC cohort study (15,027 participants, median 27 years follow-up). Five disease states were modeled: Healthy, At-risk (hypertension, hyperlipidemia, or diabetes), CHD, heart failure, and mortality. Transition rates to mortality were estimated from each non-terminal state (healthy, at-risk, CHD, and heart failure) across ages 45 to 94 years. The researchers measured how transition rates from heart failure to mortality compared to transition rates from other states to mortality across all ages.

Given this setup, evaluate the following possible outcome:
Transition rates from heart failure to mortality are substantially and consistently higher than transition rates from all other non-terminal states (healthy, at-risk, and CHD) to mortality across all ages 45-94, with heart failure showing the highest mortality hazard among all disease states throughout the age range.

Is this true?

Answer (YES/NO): YES